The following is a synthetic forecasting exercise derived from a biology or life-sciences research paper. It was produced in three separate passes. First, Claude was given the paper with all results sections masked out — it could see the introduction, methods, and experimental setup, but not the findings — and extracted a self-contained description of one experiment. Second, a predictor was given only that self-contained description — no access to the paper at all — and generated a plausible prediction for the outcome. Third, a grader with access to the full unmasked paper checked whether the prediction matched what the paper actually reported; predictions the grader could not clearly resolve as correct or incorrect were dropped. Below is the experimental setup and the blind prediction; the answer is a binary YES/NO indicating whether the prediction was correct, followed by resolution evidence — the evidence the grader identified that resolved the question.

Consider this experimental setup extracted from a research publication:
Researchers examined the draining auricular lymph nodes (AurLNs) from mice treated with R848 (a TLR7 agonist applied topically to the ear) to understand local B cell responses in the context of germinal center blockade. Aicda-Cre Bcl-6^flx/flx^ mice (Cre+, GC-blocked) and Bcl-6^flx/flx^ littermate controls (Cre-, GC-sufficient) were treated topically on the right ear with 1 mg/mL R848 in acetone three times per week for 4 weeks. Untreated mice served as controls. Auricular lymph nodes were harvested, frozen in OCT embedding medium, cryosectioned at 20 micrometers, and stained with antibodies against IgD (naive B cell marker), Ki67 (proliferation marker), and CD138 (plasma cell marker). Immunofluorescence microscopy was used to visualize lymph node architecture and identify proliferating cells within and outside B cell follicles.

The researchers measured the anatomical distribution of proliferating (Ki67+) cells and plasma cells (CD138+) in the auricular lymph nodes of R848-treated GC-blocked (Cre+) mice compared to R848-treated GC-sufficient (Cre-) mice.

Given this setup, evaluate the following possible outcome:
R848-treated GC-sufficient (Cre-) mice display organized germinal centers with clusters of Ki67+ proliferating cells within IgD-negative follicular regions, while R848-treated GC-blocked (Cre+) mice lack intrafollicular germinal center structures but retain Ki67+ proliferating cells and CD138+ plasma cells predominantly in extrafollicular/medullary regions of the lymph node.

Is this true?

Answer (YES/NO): YES